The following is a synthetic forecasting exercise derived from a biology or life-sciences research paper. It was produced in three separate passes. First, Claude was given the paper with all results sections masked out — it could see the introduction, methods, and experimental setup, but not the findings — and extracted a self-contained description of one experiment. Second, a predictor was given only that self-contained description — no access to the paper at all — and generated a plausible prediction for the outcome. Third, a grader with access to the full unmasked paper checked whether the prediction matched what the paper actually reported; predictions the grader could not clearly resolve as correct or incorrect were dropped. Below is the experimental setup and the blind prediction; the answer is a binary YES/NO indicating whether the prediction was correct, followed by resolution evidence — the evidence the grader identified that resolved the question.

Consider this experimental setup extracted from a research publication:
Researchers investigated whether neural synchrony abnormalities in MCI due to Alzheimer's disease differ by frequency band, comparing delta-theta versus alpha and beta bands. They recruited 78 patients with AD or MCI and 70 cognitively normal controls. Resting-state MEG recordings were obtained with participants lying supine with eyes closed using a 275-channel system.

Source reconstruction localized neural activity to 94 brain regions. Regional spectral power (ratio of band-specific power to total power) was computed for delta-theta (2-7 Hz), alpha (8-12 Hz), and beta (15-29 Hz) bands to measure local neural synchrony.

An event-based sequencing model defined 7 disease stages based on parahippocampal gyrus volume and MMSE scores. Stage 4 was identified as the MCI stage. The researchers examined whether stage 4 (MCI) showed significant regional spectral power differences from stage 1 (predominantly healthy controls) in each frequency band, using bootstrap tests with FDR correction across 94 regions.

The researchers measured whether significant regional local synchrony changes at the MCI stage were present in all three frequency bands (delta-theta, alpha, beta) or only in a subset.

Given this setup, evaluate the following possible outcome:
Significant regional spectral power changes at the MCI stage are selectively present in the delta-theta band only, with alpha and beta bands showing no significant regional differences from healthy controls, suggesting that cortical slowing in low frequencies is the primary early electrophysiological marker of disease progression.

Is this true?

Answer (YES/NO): NO